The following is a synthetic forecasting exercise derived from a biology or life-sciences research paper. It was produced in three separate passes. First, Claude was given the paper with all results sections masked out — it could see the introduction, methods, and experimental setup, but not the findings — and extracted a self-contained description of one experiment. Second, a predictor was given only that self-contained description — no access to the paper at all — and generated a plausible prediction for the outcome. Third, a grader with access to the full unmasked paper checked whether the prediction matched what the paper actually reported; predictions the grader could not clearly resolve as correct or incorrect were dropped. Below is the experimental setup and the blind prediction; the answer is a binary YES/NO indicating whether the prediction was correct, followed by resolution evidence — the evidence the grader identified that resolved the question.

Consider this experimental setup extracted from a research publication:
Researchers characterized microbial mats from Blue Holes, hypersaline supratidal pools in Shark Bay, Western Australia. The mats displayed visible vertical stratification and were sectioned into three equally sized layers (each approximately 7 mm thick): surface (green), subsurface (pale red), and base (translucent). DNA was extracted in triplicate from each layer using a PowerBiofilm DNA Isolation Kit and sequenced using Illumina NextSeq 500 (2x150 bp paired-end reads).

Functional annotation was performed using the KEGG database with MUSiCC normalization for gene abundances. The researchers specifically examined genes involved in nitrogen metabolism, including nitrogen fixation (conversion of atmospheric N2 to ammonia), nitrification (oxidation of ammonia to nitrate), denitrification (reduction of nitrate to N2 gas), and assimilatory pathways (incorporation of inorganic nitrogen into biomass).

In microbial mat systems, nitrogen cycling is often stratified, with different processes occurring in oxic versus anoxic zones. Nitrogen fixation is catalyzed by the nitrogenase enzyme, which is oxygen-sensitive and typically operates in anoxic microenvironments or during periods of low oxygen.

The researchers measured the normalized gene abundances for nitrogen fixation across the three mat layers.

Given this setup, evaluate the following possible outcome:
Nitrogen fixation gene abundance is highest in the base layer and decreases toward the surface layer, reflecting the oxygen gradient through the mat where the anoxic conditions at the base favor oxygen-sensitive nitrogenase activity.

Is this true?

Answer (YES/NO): NO